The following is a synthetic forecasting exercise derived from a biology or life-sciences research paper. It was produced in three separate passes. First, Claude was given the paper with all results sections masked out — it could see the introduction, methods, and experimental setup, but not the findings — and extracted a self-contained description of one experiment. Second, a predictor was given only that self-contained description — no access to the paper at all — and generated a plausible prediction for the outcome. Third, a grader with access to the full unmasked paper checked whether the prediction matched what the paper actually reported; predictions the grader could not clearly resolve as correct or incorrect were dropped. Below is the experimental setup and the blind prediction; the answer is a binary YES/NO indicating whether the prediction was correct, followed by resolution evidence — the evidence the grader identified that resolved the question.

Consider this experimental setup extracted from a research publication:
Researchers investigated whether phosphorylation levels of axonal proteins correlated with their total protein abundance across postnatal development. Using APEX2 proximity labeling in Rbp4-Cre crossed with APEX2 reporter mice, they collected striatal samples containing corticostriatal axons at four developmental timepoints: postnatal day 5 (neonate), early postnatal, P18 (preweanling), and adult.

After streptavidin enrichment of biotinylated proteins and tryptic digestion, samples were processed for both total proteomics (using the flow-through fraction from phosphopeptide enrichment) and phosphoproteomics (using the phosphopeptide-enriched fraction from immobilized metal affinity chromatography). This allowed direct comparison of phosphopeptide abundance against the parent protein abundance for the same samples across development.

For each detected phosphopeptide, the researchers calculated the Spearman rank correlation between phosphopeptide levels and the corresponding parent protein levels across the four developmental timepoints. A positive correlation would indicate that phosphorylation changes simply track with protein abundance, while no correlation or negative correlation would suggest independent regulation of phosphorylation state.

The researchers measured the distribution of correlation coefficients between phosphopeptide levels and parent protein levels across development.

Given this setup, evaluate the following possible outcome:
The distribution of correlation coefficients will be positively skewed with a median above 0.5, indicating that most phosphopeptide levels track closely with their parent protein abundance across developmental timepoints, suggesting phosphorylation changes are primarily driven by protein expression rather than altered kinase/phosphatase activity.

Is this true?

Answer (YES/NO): NO